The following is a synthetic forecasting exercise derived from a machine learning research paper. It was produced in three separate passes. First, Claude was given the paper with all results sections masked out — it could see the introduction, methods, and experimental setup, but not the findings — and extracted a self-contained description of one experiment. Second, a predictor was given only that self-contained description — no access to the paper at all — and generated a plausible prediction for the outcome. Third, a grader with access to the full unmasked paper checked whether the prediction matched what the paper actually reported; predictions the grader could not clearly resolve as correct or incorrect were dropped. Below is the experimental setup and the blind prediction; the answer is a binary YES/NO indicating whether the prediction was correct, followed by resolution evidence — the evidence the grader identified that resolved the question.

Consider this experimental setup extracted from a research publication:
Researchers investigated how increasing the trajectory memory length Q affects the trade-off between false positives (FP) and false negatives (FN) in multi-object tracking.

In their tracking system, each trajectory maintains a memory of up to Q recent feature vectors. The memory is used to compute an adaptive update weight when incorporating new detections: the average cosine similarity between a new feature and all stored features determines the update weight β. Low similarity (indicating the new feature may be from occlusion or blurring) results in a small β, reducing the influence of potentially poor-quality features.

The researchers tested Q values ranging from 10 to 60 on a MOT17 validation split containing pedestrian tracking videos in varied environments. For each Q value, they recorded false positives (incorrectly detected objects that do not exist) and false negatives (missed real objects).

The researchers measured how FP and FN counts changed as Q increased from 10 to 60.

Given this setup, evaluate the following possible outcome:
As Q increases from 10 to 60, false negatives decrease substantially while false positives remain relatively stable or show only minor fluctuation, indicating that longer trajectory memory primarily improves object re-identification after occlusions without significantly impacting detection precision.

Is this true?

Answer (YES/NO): NO